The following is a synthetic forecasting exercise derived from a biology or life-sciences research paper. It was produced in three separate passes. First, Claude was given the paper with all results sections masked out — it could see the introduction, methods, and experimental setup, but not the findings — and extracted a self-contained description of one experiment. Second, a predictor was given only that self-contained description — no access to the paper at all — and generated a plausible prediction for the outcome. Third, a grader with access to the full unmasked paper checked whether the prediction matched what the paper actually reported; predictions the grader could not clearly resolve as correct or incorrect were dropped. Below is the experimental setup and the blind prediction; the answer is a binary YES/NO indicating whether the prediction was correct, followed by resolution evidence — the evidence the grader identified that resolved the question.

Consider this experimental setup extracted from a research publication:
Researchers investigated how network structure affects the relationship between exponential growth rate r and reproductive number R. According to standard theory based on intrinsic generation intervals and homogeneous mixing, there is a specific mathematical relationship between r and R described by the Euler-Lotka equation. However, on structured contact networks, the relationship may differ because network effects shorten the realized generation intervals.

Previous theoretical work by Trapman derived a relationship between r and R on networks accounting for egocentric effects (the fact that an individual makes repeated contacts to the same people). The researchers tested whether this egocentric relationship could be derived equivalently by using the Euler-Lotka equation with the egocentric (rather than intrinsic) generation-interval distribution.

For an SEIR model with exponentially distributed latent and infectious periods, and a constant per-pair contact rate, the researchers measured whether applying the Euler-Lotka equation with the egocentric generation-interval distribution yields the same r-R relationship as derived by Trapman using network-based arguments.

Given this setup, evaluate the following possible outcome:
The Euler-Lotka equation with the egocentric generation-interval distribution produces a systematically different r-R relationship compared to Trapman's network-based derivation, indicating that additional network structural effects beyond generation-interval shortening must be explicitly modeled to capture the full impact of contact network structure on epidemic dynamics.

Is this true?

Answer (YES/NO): NO